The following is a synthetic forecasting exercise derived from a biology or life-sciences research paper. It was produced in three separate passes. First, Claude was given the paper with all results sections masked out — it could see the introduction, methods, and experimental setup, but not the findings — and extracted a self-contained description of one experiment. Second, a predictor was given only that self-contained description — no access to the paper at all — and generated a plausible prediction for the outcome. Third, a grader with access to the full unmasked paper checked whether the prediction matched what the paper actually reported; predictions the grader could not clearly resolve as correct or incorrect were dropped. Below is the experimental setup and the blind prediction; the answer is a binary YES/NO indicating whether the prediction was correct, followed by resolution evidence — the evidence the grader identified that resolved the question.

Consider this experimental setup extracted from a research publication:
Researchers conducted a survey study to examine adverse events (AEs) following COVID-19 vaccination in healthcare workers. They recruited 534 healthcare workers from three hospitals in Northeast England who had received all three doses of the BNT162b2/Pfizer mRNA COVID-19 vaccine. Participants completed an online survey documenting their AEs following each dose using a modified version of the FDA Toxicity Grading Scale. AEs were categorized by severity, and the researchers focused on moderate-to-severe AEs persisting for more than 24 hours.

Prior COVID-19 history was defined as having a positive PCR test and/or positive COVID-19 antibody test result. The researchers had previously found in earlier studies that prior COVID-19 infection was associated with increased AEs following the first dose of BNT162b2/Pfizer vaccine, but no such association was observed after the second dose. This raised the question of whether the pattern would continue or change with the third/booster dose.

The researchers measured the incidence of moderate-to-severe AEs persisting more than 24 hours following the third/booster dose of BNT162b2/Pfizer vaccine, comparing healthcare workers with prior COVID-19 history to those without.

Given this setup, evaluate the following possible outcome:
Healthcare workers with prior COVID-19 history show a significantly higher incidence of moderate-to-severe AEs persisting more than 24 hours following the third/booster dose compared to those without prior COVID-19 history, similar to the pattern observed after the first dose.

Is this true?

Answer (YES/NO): YES